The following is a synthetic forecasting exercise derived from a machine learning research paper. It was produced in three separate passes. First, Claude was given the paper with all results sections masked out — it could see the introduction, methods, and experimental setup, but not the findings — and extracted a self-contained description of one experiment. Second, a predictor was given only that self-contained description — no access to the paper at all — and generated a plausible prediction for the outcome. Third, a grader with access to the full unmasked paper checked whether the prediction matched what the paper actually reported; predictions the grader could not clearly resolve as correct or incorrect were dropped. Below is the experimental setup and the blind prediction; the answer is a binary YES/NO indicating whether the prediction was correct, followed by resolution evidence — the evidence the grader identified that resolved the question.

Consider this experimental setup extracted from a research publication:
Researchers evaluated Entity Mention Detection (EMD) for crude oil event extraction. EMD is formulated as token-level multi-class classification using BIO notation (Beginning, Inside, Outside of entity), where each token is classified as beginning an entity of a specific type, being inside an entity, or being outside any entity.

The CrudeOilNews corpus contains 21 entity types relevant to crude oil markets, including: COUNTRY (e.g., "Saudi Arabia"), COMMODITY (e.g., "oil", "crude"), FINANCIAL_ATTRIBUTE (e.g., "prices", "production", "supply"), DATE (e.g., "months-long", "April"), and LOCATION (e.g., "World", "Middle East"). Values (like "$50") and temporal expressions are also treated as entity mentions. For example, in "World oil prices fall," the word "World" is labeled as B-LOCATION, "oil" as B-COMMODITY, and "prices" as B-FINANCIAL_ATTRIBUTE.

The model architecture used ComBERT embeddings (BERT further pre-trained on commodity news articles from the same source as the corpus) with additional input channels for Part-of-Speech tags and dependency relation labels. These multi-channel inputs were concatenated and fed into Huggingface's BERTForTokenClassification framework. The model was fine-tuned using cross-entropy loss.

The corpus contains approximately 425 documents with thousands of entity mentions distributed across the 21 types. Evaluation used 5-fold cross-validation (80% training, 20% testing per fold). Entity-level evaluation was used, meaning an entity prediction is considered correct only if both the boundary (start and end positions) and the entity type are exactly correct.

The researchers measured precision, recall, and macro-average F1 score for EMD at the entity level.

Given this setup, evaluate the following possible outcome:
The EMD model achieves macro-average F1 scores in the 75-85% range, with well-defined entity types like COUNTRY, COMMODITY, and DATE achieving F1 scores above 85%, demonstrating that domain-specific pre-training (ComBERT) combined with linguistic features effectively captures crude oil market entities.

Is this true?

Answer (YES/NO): NO